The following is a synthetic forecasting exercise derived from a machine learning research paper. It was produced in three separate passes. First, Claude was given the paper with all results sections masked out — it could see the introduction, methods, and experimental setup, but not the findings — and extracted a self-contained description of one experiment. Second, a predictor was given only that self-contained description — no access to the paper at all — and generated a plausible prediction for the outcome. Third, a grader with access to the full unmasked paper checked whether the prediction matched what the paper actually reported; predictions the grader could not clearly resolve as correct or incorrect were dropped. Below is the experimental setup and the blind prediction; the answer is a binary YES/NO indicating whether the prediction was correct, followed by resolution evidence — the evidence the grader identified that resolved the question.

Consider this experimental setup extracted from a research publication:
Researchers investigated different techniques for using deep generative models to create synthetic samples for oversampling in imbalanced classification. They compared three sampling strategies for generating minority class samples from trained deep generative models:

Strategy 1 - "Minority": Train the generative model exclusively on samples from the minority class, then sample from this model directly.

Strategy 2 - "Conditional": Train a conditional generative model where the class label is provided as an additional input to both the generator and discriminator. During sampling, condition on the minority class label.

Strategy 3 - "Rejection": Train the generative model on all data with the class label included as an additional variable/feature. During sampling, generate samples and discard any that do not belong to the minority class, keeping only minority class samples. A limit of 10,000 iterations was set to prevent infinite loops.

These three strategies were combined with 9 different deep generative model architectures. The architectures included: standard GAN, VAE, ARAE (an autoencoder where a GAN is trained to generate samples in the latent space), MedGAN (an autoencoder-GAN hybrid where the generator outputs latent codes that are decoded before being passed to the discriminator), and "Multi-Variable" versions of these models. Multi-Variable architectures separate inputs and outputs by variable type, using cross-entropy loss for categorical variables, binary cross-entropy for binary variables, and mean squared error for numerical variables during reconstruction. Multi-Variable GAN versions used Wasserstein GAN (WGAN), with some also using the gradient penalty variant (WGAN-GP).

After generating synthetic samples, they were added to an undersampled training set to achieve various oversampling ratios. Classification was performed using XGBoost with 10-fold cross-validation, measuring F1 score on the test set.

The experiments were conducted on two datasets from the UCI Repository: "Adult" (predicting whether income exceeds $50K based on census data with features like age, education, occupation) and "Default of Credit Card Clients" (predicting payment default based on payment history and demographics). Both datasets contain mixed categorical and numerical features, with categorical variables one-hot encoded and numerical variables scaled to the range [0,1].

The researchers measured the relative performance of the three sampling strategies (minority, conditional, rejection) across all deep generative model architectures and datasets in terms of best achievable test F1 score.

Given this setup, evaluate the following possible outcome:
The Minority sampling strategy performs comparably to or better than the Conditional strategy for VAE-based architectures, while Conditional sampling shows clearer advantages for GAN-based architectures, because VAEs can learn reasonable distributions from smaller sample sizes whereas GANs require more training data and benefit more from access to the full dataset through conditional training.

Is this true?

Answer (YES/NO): NO